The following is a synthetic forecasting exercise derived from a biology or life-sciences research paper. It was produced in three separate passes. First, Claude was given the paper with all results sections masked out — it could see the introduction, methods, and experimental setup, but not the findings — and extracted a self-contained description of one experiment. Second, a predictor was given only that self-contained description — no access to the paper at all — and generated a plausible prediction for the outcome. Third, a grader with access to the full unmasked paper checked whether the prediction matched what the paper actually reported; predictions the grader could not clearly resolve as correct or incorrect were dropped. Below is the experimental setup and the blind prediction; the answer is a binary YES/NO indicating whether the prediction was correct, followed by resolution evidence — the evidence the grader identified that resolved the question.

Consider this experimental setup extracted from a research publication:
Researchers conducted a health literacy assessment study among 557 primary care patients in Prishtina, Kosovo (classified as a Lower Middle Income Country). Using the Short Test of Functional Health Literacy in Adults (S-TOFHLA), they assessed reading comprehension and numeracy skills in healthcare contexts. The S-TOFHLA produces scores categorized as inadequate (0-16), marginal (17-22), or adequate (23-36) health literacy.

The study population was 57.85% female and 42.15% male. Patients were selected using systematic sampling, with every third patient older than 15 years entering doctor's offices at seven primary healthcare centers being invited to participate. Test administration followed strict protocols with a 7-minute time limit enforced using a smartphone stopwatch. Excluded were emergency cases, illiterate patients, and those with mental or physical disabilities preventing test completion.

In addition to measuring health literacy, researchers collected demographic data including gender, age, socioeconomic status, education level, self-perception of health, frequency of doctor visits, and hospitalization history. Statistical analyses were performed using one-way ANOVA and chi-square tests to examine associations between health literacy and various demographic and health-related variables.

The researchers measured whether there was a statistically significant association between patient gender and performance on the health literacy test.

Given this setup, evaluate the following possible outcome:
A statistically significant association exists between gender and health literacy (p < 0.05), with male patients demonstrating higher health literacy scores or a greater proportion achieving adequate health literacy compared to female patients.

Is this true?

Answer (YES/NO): NO